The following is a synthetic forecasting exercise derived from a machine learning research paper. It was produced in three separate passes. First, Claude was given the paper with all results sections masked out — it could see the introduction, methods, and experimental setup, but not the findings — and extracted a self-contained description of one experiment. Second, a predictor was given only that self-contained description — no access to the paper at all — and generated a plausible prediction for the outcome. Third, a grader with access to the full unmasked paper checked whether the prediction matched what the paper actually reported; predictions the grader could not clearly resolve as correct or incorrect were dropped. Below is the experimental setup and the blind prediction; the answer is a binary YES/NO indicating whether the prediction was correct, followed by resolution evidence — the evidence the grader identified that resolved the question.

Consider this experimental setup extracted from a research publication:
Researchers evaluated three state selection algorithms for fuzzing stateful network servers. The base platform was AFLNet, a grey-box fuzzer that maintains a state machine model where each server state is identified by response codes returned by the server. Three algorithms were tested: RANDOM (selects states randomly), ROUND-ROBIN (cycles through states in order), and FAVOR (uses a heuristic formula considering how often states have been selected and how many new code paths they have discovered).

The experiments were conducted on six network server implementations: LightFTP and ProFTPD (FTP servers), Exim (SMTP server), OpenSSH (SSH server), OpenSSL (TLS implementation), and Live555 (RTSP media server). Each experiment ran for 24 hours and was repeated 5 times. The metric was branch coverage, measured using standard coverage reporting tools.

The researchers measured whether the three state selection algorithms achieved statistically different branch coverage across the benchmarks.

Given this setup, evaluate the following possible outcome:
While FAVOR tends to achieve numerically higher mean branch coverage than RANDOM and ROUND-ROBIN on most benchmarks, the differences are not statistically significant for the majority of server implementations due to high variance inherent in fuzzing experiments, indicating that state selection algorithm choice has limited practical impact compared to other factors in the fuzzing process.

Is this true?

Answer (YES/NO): NO